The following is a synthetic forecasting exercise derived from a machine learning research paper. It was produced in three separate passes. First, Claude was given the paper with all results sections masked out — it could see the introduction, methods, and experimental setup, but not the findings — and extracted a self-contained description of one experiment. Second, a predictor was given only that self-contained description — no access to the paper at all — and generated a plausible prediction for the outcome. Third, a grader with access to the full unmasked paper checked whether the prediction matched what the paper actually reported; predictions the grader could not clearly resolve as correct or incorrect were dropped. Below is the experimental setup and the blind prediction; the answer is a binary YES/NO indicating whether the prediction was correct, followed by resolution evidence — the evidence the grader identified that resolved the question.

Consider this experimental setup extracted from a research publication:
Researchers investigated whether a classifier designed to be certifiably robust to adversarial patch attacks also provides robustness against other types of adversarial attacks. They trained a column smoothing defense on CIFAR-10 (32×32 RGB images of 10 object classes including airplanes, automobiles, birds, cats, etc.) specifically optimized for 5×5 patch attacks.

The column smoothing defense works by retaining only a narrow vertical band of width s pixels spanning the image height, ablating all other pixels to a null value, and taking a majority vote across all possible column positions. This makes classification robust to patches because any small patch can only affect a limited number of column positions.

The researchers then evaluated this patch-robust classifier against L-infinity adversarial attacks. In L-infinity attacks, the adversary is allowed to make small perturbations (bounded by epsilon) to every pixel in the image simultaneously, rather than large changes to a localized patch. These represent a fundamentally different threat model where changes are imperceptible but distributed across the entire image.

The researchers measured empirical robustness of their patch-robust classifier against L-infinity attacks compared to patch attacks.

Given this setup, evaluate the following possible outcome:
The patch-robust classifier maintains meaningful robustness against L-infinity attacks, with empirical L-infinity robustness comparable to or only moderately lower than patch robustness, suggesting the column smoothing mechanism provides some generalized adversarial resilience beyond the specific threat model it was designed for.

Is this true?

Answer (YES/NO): NO